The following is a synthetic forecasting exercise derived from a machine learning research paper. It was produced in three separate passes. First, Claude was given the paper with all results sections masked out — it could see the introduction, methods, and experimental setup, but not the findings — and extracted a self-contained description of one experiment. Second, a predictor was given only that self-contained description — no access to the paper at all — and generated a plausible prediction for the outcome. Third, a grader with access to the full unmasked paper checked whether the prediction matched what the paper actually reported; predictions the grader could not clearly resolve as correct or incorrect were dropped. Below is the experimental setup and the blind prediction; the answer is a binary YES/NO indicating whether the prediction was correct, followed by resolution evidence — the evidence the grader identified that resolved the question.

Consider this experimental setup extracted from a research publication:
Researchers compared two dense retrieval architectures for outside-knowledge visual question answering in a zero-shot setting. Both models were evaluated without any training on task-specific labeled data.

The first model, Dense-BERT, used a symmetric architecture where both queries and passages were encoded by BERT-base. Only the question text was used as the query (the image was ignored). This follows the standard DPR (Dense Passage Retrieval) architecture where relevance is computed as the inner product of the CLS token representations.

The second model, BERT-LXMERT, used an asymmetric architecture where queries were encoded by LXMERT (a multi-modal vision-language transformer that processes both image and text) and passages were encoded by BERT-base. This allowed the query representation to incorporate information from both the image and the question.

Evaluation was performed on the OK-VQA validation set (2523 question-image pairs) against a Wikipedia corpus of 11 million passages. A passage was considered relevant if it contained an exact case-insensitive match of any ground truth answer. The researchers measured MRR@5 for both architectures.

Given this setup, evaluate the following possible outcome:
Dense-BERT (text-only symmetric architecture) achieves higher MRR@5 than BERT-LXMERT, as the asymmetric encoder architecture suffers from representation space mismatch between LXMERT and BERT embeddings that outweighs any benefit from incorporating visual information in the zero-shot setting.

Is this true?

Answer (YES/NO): NO